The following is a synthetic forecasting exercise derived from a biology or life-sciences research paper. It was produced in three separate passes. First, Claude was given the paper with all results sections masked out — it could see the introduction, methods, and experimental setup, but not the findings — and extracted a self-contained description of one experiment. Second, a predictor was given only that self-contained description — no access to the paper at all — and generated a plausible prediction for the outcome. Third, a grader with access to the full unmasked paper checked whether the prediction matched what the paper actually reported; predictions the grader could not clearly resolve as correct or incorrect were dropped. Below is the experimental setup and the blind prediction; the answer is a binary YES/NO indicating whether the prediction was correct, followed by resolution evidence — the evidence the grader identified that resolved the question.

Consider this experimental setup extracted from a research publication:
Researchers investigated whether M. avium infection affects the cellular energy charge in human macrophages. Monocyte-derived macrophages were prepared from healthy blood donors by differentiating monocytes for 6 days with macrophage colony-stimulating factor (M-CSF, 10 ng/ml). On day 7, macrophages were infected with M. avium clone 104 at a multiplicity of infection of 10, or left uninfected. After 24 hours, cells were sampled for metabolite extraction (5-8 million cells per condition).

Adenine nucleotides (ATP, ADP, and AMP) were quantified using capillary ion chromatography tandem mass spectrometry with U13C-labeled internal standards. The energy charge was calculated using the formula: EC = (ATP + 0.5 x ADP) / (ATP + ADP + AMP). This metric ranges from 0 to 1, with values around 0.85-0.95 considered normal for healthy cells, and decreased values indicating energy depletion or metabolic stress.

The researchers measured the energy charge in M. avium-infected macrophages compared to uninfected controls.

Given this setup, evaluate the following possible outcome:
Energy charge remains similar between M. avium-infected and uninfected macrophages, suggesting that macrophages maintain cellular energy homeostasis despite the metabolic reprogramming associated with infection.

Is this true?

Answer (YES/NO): YES